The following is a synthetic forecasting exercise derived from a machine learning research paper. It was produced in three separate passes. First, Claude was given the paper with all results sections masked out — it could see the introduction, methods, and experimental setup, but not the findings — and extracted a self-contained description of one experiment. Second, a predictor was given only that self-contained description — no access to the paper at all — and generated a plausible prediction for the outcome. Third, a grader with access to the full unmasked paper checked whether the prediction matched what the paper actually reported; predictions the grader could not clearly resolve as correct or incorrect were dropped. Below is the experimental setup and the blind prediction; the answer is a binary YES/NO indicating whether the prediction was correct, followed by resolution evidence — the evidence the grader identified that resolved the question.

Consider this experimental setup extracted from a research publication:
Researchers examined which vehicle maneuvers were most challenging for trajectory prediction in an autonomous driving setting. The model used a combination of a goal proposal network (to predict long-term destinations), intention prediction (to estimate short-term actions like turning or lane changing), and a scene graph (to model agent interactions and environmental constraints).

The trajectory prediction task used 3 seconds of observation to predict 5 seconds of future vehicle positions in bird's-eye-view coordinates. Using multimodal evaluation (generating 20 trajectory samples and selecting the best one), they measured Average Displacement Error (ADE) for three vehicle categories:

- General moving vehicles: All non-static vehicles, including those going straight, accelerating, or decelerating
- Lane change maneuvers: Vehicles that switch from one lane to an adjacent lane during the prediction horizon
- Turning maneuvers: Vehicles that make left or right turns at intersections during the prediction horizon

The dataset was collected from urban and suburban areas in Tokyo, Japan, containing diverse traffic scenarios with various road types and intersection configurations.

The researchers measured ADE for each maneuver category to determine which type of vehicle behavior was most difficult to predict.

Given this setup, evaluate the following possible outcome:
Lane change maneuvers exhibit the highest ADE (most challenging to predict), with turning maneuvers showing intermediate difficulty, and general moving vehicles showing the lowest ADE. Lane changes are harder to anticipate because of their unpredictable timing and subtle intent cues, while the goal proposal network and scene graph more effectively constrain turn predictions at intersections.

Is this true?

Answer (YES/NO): NO